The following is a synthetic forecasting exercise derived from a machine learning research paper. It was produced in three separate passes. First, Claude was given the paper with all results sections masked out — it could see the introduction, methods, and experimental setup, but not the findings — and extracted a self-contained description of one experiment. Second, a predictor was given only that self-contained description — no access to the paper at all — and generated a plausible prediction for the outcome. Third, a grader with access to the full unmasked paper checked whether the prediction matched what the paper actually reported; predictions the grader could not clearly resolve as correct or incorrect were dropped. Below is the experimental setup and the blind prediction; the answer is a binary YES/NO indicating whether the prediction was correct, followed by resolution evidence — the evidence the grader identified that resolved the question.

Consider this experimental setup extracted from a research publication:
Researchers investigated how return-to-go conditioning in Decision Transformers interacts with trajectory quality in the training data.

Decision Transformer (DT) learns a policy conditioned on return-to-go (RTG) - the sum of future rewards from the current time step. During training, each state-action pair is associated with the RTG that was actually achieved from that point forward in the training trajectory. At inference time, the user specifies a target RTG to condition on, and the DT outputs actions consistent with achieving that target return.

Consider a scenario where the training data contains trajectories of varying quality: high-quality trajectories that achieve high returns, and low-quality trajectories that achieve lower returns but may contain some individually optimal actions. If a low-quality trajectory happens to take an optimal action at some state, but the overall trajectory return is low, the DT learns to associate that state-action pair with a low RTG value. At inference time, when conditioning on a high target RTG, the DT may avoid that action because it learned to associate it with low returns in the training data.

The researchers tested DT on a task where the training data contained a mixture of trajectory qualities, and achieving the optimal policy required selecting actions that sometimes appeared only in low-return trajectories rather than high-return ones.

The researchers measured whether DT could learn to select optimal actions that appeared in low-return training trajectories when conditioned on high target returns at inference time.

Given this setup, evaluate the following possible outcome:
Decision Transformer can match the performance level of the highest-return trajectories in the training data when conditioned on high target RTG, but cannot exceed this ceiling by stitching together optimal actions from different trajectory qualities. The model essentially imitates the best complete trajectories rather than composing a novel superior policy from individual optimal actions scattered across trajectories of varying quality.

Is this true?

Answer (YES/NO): YES